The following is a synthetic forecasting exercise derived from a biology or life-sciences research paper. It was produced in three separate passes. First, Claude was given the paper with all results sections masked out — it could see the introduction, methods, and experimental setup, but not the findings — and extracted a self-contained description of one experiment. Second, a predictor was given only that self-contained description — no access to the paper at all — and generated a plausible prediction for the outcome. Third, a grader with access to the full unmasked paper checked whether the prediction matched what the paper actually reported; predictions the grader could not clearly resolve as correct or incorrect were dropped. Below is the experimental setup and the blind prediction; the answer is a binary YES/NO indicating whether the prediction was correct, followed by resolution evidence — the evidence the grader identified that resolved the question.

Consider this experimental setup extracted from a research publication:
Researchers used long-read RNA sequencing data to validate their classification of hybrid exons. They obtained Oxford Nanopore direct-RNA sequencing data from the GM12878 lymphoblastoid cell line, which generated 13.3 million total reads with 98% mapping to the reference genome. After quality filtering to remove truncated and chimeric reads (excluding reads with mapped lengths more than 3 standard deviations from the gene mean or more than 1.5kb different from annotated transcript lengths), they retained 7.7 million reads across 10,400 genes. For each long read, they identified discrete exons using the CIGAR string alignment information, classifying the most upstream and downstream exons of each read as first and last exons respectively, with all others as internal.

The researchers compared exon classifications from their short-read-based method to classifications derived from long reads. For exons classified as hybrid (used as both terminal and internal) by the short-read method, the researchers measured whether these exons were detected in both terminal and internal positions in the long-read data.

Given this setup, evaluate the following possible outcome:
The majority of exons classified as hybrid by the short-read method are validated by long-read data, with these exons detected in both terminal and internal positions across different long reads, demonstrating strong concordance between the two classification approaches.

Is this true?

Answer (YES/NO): NO